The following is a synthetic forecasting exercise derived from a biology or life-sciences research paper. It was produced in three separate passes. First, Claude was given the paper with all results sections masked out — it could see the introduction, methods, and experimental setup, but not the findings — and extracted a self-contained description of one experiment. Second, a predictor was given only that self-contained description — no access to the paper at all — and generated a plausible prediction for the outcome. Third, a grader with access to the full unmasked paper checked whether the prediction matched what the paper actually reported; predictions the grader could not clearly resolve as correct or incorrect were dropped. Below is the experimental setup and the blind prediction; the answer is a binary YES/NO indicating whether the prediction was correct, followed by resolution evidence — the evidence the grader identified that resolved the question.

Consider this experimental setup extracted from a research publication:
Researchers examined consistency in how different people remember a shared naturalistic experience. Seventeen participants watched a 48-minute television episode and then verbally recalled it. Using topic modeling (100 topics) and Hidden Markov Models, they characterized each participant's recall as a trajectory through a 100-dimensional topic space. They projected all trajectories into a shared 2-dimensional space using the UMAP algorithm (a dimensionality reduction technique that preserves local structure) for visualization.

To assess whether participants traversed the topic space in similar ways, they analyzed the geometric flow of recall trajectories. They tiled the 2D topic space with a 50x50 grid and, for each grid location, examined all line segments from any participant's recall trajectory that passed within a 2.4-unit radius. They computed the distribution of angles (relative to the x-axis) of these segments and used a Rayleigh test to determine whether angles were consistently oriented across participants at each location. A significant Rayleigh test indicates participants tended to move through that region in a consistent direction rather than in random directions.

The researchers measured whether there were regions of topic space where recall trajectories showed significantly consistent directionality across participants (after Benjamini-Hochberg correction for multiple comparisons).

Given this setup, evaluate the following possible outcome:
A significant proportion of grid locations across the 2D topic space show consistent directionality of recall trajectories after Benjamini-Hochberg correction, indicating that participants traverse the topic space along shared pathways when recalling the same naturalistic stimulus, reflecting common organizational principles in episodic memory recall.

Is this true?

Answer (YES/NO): YES